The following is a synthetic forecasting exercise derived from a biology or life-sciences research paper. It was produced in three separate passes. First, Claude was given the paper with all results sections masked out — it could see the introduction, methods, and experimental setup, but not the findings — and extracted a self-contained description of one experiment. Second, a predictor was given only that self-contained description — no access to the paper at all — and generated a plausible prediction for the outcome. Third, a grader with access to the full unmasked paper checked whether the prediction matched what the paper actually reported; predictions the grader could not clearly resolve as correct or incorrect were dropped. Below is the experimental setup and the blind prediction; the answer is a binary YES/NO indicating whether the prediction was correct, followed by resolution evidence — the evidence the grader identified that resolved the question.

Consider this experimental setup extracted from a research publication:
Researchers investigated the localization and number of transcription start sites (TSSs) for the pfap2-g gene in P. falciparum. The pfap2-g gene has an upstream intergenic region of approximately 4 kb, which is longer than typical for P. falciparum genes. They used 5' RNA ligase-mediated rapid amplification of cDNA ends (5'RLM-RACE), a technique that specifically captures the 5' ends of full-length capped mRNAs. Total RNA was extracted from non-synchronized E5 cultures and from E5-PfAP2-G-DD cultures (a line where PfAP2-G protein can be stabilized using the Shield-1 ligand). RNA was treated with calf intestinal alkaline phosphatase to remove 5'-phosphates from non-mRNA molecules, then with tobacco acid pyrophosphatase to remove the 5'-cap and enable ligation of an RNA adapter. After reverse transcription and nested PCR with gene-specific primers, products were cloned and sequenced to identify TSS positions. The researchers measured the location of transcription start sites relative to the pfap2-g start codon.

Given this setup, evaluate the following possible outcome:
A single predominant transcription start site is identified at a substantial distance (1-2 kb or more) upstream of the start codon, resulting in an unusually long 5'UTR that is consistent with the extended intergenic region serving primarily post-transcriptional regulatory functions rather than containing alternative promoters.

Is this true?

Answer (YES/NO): NO